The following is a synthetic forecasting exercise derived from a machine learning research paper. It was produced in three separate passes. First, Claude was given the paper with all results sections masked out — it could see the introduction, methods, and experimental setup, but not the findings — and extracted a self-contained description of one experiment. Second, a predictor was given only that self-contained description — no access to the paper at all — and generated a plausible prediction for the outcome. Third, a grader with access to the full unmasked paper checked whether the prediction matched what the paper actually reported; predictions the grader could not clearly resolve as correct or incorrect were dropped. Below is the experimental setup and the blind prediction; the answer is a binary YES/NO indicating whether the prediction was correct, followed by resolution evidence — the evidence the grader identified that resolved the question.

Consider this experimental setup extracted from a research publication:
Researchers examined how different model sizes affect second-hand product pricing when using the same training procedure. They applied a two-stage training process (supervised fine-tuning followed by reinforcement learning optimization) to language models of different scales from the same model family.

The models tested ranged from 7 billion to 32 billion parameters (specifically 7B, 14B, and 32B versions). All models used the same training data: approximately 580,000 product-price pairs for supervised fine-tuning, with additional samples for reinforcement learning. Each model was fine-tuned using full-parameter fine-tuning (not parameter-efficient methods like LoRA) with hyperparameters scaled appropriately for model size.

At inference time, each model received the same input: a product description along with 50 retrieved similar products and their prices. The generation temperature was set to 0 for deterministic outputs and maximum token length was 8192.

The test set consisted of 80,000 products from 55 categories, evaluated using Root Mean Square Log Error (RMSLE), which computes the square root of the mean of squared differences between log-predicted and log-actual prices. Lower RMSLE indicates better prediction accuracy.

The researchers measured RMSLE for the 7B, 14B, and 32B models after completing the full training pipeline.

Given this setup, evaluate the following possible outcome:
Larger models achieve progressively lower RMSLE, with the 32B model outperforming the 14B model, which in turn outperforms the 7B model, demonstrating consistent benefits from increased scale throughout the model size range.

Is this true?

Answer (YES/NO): NO